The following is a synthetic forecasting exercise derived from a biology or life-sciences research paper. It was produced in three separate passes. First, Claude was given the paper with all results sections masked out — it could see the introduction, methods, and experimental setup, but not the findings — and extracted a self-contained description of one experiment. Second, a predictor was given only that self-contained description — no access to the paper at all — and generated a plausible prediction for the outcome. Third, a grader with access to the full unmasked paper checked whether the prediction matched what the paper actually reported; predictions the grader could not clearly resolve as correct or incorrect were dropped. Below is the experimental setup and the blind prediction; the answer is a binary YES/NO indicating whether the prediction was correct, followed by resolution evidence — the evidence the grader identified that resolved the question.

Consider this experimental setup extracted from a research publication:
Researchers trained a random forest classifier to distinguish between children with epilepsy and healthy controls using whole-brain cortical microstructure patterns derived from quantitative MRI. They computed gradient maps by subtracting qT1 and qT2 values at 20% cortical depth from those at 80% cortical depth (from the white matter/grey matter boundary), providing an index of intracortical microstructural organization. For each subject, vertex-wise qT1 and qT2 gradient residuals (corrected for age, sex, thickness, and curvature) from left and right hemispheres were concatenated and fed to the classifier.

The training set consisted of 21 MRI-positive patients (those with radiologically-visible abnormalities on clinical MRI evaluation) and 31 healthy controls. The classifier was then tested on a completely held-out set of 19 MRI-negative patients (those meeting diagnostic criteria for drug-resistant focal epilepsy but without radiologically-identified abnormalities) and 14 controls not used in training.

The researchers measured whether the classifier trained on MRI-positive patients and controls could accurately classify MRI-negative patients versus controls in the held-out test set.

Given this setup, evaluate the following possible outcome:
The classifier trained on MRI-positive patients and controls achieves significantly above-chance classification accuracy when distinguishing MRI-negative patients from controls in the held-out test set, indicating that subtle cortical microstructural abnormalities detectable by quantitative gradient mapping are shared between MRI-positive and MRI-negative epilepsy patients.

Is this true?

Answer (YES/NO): YES